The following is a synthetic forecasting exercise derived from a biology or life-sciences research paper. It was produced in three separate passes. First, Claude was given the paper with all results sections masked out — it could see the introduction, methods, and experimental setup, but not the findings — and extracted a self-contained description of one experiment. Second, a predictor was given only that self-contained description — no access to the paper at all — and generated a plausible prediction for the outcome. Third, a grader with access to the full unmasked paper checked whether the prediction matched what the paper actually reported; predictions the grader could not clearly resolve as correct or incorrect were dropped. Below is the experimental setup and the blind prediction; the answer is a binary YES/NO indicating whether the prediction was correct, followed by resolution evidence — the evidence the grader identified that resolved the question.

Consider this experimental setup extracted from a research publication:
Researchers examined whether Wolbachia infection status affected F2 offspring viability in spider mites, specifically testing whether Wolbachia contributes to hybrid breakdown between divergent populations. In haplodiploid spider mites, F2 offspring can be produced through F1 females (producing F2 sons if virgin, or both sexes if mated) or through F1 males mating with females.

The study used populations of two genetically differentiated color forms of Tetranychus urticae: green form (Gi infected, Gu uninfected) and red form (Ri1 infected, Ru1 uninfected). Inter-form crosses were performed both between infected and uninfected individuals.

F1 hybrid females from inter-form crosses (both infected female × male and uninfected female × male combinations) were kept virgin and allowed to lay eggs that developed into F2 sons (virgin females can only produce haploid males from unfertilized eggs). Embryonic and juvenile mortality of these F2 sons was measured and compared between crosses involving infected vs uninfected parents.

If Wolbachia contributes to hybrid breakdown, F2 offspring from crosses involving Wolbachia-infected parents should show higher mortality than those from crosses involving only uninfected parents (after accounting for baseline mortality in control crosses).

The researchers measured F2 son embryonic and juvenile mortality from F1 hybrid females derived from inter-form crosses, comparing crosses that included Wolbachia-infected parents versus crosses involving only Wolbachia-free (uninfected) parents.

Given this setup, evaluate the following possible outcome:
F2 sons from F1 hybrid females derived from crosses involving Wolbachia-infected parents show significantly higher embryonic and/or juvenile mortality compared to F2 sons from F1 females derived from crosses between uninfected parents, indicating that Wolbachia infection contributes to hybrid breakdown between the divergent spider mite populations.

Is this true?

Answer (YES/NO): NO